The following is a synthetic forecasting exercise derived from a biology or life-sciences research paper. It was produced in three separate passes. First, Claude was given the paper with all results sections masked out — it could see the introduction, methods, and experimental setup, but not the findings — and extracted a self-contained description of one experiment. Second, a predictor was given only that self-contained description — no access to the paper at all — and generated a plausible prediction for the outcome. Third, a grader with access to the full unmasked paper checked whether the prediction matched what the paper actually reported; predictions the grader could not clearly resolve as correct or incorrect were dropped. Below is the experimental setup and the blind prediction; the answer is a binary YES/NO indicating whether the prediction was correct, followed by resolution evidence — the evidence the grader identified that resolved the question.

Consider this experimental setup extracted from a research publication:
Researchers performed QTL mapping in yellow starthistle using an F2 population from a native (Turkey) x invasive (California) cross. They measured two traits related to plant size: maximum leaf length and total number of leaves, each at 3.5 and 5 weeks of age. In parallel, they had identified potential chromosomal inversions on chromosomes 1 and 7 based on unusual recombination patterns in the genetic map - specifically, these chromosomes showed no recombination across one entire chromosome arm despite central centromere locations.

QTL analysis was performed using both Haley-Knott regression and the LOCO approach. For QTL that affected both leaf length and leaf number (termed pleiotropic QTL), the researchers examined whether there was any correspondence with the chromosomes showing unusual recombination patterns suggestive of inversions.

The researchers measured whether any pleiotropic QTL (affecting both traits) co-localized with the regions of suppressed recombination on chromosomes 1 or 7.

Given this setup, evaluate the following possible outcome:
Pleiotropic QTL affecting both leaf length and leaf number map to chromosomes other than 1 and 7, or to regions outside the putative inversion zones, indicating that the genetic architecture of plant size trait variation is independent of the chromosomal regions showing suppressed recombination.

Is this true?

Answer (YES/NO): NO